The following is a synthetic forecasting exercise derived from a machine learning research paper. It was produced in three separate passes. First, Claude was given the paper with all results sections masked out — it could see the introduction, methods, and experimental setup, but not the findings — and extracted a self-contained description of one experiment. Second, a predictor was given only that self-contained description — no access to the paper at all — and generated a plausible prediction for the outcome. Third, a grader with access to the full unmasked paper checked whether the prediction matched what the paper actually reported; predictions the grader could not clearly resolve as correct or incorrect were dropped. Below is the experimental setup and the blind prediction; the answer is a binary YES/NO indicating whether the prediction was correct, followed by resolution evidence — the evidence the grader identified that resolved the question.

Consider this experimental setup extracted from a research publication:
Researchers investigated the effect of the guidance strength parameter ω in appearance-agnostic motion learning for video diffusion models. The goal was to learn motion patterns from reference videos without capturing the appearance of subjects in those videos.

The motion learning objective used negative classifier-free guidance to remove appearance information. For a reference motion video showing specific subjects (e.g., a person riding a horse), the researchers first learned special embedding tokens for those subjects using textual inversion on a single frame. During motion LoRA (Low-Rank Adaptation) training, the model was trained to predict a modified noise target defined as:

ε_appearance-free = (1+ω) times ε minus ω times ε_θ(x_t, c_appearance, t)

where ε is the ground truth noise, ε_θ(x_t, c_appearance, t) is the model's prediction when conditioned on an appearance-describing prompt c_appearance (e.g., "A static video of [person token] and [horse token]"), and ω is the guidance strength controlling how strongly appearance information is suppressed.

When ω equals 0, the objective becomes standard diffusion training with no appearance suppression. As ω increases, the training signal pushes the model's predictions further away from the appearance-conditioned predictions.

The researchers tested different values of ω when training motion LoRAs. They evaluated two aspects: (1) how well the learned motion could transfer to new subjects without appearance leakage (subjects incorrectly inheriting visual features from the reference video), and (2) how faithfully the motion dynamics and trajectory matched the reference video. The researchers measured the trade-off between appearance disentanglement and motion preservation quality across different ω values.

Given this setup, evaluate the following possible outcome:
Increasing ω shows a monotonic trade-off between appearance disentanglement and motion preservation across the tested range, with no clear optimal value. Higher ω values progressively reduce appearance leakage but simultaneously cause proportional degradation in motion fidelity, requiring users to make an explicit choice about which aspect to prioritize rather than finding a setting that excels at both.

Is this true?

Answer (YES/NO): NO